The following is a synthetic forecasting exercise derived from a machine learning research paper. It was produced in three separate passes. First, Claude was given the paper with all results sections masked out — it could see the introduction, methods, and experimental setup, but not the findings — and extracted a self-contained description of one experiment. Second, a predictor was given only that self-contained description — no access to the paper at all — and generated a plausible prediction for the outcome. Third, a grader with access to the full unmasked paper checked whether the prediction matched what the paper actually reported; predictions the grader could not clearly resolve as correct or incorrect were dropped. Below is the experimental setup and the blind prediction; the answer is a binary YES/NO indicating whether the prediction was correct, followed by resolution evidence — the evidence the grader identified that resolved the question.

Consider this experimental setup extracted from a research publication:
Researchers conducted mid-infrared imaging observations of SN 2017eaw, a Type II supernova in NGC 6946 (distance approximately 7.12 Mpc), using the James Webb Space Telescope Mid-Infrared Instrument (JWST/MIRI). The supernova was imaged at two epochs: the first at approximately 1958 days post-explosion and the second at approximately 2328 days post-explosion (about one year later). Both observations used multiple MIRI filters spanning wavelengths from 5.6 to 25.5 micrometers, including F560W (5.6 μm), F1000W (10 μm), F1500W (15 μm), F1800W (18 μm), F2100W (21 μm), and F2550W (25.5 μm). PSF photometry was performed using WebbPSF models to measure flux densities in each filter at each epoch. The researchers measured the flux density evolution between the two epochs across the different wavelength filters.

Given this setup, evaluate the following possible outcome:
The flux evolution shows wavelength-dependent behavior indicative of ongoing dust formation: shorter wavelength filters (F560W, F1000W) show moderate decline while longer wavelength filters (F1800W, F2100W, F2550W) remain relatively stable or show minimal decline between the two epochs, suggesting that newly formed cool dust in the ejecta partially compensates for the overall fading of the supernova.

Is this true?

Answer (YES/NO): NO